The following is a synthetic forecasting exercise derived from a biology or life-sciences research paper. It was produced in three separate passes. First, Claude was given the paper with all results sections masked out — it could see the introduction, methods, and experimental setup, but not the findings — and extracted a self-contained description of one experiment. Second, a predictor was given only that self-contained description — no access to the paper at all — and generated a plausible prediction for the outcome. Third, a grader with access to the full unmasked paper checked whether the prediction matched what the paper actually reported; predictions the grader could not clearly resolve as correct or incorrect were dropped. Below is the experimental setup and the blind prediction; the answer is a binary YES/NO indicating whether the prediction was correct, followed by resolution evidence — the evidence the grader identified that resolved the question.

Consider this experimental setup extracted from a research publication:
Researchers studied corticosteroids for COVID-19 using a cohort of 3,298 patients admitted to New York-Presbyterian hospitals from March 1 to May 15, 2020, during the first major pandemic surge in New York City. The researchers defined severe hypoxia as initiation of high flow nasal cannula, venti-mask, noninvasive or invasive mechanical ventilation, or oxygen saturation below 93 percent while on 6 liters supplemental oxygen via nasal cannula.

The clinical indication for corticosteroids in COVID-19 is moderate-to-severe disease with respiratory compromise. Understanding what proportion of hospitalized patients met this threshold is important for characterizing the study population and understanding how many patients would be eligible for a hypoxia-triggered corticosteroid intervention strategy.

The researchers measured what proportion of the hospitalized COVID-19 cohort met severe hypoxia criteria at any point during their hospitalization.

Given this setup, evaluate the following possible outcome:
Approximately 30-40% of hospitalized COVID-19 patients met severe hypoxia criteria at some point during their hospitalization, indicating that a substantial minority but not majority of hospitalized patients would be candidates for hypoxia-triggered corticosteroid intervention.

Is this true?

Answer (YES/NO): NO